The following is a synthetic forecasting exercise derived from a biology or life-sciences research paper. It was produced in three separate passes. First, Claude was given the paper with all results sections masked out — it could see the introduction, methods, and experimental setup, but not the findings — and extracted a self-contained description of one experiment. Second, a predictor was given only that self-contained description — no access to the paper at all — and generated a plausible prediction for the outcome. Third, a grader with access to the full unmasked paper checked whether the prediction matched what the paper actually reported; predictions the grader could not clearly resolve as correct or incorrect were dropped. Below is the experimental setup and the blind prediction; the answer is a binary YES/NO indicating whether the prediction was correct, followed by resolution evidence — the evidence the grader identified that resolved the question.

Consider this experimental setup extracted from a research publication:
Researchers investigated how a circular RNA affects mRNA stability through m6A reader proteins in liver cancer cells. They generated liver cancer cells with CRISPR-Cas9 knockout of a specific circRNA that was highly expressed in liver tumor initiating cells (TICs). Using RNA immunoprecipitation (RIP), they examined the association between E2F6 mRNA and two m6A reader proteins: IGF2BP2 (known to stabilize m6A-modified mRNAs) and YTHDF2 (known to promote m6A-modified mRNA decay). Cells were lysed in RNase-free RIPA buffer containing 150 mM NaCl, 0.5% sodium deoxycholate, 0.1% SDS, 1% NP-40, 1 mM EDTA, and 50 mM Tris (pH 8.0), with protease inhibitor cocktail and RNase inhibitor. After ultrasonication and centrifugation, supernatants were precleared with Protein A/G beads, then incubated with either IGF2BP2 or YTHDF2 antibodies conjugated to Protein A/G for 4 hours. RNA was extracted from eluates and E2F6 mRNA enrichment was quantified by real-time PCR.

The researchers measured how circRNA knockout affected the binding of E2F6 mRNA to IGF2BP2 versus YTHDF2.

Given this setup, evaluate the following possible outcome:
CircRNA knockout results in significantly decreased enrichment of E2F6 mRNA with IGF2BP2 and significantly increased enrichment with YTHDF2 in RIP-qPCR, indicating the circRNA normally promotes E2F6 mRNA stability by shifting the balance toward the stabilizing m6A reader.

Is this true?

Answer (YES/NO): YES